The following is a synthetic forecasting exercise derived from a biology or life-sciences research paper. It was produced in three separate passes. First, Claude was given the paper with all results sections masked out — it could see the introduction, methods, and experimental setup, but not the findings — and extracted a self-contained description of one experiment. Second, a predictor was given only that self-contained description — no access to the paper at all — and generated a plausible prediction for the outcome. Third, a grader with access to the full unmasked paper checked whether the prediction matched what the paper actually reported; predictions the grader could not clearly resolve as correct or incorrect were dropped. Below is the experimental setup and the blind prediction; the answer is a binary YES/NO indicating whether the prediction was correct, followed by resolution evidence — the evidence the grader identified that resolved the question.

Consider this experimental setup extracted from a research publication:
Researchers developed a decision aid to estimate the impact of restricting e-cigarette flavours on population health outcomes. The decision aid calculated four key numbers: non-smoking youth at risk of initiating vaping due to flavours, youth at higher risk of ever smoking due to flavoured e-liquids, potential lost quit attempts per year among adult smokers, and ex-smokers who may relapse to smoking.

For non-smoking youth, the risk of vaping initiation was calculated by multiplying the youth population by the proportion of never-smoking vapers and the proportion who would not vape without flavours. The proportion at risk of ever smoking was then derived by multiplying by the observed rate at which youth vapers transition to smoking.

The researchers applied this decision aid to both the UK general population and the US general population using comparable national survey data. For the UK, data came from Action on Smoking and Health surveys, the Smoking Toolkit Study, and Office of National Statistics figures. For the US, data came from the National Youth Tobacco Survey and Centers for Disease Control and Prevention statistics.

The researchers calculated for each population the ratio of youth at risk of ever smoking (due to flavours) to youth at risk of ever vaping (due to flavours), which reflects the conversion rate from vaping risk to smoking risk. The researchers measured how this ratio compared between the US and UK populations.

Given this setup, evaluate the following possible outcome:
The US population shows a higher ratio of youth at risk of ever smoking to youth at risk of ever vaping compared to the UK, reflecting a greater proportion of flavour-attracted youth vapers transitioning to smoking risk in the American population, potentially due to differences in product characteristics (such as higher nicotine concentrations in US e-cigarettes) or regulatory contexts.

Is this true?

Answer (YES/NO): NO